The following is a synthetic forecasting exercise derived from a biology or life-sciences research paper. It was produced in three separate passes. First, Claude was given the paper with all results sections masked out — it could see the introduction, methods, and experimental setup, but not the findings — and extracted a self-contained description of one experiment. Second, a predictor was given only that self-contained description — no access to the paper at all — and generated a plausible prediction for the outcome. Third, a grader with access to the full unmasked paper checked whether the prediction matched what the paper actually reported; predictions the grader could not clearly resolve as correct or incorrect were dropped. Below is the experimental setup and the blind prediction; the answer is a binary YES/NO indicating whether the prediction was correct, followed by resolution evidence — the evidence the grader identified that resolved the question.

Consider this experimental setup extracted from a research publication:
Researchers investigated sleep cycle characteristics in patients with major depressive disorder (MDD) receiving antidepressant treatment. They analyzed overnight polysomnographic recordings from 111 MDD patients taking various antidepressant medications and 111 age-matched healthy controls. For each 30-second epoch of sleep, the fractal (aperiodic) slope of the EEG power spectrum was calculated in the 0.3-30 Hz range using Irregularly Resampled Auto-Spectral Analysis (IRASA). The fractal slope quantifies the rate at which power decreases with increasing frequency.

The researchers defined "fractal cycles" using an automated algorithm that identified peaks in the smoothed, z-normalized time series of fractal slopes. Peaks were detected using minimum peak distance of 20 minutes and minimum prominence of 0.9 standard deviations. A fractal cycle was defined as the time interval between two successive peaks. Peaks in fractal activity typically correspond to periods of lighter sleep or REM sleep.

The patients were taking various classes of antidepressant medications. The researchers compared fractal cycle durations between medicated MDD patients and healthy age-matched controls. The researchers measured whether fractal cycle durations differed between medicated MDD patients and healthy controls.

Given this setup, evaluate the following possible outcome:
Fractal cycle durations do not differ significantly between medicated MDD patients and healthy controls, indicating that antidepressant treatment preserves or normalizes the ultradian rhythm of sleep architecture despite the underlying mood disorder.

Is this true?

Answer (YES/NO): NO